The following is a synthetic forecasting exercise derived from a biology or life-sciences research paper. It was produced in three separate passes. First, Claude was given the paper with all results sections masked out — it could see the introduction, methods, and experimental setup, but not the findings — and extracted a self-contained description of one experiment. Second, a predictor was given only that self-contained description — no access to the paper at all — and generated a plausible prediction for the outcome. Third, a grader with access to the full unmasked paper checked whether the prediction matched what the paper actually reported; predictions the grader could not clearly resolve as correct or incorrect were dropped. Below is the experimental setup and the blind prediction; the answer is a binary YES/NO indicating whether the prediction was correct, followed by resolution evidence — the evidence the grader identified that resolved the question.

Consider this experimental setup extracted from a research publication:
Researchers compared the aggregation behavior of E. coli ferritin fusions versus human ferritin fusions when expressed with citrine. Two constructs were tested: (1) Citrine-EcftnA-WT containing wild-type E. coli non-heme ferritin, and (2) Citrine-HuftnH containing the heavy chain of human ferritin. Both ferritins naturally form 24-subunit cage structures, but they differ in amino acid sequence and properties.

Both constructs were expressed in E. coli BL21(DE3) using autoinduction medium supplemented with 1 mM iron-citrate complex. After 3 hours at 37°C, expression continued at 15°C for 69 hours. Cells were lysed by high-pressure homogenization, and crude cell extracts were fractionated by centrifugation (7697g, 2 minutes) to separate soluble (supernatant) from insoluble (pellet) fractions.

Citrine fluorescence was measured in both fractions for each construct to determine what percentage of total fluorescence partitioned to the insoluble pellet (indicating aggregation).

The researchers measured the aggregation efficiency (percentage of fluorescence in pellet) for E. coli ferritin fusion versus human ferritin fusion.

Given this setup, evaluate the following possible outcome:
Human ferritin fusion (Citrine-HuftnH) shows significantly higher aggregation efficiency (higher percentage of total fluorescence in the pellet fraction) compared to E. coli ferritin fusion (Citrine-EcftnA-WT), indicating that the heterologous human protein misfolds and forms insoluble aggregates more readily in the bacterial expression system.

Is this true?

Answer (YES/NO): NO